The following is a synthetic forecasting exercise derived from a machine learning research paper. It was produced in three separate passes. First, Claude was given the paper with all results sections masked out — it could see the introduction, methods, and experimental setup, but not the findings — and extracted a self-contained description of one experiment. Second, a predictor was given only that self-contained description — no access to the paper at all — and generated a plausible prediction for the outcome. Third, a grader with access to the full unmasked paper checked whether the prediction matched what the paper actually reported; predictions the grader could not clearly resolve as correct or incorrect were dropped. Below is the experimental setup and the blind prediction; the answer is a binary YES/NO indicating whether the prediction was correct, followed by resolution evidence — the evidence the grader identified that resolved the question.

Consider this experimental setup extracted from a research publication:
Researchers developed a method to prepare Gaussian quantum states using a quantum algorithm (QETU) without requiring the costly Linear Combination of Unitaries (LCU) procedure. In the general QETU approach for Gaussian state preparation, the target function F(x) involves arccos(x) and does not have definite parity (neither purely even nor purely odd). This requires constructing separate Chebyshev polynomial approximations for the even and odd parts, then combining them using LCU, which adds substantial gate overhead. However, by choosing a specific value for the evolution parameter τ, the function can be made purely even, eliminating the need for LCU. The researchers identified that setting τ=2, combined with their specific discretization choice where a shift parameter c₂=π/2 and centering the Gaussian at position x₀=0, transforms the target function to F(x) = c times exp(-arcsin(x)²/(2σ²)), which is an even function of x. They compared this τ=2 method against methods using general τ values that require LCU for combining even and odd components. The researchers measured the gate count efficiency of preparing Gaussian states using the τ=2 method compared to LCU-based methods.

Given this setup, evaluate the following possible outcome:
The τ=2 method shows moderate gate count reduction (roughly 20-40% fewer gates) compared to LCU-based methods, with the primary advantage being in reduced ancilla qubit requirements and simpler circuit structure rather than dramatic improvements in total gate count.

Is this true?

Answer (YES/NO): NO